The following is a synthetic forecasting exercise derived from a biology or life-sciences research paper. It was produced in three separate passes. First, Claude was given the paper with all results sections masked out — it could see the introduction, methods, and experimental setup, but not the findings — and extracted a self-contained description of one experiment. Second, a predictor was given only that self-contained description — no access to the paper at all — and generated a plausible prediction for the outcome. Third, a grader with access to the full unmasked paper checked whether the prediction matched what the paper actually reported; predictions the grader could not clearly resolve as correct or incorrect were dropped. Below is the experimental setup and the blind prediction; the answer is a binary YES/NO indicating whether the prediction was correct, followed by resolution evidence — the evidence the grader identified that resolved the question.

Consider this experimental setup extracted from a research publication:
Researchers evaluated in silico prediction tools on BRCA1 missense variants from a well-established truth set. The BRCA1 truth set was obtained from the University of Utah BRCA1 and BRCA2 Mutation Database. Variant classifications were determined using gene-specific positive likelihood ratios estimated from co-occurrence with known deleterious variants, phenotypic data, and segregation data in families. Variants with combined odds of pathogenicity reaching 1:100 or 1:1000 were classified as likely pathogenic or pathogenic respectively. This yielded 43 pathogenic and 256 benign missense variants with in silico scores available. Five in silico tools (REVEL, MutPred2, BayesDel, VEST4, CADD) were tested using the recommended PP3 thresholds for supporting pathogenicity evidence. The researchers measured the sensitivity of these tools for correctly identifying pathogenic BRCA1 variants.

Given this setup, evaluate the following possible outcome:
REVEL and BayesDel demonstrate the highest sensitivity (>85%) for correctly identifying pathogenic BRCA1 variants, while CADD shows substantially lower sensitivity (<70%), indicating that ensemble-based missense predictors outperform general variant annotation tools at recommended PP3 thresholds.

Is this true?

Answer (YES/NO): NO